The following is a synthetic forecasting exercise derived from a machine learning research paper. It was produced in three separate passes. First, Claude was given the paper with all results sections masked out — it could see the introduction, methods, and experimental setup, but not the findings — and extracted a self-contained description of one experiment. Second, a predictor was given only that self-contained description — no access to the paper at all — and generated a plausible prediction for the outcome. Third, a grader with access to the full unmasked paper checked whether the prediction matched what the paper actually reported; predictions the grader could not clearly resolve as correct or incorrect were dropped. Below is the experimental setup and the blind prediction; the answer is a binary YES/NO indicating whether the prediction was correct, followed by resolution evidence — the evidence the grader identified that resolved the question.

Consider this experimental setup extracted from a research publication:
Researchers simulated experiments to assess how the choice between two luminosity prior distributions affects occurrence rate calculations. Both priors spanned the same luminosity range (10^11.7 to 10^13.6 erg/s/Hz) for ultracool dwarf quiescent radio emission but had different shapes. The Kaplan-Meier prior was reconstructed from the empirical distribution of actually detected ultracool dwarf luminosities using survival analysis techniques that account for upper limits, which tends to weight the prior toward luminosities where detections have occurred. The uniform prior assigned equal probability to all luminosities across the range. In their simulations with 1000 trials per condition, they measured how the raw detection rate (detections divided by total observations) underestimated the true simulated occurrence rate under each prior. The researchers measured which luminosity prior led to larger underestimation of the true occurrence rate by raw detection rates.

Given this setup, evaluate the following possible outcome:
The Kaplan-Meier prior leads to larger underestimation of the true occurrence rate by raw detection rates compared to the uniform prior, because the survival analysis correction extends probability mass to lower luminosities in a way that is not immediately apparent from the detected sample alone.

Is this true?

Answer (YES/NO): YES